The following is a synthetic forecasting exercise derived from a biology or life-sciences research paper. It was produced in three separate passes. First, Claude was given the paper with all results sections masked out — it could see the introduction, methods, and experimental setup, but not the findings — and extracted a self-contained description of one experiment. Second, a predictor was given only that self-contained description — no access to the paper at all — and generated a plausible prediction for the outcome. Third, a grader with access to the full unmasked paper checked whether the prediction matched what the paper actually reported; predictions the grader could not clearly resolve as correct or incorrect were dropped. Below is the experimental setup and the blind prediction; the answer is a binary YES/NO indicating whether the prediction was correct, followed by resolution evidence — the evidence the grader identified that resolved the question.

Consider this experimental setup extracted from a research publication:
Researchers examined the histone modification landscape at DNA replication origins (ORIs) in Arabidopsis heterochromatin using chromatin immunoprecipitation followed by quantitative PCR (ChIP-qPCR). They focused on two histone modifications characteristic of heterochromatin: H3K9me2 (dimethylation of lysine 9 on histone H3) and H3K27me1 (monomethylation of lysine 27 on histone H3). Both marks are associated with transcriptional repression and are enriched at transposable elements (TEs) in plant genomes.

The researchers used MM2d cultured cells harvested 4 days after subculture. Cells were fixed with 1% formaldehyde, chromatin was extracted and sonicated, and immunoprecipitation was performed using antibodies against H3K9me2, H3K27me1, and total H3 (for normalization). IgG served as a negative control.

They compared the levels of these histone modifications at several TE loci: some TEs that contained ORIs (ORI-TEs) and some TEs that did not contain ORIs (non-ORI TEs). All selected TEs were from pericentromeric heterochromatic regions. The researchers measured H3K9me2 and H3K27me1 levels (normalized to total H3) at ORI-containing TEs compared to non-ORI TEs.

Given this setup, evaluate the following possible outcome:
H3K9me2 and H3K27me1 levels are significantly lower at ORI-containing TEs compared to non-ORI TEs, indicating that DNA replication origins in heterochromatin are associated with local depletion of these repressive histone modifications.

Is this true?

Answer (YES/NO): NO